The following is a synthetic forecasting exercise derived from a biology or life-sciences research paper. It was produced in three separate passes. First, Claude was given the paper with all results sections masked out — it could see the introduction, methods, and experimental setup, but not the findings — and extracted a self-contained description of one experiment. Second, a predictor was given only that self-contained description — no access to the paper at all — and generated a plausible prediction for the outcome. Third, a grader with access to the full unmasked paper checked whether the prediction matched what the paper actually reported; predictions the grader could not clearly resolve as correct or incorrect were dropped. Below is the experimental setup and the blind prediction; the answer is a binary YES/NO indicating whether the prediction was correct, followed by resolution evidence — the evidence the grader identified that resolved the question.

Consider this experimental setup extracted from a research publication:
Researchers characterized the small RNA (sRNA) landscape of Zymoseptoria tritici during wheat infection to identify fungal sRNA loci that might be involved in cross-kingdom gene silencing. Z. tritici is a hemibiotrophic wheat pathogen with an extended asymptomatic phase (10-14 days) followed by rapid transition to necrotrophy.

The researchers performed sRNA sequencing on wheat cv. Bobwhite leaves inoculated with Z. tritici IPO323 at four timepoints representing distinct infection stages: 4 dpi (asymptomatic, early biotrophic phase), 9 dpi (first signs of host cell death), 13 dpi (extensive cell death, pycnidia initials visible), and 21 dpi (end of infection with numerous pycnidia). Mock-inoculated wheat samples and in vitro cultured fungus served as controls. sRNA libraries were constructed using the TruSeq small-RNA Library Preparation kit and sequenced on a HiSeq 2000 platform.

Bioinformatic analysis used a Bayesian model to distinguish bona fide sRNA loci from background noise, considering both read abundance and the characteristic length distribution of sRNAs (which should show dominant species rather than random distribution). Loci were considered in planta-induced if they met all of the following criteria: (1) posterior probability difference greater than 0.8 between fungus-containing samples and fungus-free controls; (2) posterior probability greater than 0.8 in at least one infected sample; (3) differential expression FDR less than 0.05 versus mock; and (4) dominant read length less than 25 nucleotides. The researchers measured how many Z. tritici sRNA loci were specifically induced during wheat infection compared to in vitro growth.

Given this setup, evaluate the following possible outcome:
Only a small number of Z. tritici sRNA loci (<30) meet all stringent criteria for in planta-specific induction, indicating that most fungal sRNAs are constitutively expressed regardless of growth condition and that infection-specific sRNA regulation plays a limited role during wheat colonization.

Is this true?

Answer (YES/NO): NO